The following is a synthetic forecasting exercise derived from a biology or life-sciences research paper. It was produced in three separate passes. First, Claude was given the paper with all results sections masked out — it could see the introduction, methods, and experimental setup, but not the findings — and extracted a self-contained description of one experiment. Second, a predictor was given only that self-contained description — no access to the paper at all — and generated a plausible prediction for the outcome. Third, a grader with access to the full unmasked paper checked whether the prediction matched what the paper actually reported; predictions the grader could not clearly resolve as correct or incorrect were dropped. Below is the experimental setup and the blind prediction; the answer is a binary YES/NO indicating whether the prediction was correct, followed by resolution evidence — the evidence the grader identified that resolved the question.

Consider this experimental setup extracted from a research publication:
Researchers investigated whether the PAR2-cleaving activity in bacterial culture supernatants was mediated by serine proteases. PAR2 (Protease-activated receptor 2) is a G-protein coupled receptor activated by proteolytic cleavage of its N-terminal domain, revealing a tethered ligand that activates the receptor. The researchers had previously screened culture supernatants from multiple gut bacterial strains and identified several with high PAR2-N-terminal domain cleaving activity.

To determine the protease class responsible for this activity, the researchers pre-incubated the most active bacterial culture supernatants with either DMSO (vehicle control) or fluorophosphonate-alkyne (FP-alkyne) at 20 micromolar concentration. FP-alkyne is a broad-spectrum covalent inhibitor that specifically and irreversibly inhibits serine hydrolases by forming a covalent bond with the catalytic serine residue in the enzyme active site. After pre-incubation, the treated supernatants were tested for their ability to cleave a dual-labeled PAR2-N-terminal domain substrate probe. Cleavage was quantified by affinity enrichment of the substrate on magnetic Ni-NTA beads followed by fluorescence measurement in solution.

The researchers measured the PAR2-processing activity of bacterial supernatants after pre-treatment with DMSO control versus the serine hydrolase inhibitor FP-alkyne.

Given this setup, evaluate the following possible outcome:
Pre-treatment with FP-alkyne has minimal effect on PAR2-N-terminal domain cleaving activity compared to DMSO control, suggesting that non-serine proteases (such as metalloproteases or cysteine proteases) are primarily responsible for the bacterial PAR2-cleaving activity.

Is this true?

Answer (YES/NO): NO